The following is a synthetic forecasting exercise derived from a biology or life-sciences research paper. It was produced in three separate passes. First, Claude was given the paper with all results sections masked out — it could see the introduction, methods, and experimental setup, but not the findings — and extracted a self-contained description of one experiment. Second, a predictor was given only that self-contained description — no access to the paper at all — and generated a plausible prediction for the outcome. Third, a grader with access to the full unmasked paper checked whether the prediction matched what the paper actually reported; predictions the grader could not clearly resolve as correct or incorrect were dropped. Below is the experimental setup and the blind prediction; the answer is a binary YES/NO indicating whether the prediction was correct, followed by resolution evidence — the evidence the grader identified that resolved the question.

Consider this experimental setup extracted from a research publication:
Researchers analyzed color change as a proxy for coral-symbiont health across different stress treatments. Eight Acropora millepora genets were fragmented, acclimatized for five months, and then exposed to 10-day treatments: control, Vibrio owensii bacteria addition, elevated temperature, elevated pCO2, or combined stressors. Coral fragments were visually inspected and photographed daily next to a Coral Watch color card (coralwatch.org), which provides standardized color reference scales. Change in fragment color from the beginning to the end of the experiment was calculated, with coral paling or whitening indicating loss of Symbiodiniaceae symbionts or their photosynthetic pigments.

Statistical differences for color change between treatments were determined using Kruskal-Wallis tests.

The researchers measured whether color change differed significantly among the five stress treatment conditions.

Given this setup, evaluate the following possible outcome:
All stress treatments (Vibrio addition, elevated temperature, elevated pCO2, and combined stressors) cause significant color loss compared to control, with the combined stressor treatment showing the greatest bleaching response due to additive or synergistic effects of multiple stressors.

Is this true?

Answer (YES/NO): NO